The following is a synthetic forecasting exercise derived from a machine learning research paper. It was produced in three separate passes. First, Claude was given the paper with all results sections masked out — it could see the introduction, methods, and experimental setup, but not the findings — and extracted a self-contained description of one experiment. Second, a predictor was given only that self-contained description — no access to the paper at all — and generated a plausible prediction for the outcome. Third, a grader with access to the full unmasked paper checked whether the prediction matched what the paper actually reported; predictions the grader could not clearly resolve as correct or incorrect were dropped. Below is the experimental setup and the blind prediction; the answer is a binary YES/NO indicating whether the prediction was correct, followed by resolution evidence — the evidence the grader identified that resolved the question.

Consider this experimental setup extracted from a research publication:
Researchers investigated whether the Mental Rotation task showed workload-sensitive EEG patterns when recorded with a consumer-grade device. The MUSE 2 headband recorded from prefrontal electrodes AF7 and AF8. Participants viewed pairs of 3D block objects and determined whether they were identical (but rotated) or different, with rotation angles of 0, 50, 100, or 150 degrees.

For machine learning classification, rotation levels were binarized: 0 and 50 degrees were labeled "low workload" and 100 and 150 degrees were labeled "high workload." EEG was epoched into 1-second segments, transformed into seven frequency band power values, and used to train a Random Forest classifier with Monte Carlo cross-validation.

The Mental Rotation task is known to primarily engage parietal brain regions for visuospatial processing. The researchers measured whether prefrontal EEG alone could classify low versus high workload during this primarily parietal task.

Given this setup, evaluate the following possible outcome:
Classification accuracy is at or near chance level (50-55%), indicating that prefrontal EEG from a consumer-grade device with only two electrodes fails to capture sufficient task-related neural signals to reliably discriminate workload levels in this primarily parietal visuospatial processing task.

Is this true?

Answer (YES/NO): YES